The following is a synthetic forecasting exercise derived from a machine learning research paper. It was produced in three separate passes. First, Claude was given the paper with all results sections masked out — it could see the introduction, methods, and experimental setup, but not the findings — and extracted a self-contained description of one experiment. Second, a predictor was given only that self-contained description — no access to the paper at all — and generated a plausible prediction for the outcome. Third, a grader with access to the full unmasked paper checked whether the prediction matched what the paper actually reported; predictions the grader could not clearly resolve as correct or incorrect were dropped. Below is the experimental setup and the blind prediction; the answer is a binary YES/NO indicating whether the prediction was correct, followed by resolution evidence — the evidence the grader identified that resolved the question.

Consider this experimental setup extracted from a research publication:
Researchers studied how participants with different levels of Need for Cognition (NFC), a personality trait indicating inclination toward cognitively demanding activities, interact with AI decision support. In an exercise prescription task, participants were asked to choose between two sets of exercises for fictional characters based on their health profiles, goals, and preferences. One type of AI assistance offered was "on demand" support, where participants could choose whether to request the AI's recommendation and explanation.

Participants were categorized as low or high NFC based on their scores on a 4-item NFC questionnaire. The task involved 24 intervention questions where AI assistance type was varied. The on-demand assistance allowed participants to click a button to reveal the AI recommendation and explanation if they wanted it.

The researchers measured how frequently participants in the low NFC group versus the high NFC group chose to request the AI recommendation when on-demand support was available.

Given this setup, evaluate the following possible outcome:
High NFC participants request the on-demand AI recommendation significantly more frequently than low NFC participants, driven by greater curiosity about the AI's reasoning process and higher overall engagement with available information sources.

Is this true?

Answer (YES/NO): YES